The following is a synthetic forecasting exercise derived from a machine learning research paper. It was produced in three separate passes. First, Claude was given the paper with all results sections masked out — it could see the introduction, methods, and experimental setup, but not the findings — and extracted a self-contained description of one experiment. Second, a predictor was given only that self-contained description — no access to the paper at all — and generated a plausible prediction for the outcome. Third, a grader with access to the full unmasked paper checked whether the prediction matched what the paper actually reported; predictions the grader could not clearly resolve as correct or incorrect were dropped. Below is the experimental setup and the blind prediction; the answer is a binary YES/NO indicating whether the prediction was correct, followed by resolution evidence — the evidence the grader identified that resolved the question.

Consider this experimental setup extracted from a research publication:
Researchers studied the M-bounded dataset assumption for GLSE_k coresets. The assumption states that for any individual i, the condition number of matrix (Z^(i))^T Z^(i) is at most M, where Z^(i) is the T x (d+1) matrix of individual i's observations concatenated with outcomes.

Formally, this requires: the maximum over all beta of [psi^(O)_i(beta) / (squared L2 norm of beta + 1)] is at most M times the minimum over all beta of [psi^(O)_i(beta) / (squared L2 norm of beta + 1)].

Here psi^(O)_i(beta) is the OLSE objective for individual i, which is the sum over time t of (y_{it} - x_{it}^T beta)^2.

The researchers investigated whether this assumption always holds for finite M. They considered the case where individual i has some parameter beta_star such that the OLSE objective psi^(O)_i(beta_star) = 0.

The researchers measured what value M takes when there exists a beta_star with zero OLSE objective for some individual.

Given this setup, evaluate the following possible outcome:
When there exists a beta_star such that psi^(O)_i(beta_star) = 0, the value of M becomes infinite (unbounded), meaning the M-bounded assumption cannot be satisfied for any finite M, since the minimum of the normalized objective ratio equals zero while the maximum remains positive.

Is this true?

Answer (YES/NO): YES